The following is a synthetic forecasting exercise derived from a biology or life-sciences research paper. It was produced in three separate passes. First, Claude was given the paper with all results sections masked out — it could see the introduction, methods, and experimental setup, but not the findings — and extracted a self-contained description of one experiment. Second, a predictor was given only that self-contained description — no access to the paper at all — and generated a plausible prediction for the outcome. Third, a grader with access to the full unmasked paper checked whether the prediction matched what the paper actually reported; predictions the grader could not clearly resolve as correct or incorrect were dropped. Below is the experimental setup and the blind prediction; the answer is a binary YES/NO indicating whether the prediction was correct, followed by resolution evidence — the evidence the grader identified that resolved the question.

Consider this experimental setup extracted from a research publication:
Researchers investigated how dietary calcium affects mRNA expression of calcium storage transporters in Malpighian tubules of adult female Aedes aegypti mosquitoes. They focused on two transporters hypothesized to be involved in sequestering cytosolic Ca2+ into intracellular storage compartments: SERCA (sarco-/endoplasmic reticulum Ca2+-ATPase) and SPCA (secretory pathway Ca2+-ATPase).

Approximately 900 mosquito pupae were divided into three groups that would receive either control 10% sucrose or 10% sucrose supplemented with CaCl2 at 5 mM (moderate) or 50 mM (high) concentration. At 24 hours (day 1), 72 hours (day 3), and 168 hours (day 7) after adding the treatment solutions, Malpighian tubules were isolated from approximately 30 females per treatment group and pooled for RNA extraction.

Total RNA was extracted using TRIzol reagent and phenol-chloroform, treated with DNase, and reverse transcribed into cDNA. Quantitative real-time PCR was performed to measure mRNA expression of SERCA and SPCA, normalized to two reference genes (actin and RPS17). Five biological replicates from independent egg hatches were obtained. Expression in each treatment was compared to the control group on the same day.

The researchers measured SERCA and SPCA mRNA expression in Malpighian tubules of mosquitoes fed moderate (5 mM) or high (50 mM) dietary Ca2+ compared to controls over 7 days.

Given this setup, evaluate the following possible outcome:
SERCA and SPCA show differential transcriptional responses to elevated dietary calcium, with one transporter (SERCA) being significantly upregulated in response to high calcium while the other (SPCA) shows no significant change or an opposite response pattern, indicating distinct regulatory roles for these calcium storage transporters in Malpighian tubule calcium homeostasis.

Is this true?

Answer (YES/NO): NO